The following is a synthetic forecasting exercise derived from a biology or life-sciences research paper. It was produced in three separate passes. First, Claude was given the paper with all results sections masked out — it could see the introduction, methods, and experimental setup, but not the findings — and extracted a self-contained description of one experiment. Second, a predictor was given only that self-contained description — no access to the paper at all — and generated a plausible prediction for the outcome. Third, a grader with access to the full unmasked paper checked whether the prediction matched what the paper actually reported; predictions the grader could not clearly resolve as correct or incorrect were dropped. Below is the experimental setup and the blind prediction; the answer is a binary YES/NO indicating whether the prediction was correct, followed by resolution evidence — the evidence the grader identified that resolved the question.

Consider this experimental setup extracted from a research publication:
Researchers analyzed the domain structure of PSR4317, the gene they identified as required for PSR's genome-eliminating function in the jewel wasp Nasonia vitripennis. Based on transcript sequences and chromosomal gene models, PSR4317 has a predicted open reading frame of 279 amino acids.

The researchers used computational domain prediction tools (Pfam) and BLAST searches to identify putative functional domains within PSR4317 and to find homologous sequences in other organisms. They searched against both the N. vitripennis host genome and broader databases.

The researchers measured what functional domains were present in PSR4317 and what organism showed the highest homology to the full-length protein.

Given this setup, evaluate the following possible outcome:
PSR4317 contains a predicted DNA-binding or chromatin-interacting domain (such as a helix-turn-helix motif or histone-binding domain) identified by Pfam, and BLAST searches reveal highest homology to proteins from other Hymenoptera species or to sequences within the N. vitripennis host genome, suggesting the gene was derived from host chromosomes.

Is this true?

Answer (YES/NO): NO